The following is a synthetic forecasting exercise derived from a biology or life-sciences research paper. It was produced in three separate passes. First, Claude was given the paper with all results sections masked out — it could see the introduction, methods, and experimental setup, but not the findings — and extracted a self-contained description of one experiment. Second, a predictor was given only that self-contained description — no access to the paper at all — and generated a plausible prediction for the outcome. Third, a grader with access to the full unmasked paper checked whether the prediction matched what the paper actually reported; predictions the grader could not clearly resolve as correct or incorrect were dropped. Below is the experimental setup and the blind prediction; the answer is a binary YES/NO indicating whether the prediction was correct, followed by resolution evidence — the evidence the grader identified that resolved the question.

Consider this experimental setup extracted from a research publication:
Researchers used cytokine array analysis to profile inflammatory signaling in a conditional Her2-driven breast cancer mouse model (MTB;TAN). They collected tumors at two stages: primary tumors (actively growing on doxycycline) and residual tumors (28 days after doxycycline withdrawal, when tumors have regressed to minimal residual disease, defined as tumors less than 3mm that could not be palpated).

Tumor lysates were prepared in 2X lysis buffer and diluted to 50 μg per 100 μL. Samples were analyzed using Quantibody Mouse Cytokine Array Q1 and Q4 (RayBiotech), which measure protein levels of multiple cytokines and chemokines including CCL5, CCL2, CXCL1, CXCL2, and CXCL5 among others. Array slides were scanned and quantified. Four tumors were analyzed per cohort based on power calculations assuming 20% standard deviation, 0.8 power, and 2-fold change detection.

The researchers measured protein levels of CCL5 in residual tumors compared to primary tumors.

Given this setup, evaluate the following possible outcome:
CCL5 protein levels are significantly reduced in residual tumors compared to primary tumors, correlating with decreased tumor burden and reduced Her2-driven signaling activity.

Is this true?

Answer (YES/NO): NO